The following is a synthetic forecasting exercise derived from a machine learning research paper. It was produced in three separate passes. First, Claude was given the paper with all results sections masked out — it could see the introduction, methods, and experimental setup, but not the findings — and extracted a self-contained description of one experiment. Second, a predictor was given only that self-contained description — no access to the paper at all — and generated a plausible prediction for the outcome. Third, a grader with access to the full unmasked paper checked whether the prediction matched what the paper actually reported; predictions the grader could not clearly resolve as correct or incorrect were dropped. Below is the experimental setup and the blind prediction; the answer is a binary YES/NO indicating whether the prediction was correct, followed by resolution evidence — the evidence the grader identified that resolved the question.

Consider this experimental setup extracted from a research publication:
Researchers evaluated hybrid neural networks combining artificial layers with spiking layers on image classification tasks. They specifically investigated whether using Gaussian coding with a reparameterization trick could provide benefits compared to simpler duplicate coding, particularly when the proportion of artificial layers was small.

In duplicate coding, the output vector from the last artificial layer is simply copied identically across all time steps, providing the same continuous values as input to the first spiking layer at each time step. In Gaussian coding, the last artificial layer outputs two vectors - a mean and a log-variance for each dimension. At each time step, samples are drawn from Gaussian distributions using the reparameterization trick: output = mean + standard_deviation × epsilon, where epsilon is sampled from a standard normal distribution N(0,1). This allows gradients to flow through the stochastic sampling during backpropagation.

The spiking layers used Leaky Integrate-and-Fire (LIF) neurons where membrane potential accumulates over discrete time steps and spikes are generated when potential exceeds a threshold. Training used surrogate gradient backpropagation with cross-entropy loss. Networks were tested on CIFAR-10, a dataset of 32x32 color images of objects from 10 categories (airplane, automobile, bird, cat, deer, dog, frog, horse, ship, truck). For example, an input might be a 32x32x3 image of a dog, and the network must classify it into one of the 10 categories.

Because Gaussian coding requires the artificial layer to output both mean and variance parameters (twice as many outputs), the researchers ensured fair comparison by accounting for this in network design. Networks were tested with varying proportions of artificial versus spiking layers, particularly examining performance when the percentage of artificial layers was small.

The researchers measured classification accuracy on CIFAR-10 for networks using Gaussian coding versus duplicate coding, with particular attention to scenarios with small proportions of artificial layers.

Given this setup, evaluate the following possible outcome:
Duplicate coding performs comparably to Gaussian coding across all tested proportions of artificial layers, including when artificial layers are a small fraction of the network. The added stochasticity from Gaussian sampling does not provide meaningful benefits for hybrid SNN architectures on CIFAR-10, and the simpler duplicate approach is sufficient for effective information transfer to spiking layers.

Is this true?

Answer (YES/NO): NO